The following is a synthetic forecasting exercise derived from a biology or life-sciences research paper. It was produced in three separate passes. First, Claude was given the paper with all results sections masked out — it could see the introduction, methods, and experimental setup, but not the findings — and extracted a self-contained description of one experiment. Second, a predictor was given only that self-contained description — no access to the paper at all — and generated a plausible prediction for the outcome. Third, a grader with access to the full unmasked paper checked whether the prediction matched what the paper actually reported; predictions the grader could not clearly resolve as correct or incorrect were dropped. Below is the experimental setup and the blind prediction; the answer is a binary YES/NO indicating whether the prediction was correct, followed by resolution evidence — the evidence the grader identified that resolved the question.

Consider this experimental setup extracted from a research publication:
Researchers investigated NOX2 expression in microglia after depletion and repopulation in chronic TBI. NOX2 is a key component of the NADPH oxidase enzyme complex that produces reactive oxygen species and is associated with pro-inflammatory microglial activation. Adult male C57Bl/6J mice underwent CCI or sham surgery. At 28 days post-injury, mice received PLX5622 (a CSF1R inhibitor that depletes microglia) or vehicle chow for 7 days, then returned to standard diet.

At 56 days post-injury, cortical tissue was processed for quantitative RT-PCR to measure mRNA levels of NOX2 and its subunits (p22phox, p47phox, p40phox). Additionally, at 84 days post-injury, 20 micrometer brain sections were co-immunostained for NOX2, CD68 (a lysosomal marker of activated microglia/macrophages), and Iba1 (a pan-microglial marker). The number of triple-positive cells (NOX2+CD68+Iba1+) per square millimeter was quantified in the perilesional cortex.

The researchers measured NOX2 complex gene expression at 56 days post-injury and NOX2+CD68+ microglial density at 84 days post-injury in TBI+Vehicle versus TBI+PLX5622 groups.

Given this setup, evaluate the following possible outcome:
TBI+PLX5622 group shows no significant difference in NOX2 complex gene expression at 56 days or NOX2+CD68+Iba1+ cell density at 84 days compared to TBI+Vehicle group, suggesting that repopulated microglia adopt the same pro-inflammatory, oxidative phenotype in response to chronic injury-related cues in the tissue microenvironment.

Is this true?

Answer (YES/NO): NO